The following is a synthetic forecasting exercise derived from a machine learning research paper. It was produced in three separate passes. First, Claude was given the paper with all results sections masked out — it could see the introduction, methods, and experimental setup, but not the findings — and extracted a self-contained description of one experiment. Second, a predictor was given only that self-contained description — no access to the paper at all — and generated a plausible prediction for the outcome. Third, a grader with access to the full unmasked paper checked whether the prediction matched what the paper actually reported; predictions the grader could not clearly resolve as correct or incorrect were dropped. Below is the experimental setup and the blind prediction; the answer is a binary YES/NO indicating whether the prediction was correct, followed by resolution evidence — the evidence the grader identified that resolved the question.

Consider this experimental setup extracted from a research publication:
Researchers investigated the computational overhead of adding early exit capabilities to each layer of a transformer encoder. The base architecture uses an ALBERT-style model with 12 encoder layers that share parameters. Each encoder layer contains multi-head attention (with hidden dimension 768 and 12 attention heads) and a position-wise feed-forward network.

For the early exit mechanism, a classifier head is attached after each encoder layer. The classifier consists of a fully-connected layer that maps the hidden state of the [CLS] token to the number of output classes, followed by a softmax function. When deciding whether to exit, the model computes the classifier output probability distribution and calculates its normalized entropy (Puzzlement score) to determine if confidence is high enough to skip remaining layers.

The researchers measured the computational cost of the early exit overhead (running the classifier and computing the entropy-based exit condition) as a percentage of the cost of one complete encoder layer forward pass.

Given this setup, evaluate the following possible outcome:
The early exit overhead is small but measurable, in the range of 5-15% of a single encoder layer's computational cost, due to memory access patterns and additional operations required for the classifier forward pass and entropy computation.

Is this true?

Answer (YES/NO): NO